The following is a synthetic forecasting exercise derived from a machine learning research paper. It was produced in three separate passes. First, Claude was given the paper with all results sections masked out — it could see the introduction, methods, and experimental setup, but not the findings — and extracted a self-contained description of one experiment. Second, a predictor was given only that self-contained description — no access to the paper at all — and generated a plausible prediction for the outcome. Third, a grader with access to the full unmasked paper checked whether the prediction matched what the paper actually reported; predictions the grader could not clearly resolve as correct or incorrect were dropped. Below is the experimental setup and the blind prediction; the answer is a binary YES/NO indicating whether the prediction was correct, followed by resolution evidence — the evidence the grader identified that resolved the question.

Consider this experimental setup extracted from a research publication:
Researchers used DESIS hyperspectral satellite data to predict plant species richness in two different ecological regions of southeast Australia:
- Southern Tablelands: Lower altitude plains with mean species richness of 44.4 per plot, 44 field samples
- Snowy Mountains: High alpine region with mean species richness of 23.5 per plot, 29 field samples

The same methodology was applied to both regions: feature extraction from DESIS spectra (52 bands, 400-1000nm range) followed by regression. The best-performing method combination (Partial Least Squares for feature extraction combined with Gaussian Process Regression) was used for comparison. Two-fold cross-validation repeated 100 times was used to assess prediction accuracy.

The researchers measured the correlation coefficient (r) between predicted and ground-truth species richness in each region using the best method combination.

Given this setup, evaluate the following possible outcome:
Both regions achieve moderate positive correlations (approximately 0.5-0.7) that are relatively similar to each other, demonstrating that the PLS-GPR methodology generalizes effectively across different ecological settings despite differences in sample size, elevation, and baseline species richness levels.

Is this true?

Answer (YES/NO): NO